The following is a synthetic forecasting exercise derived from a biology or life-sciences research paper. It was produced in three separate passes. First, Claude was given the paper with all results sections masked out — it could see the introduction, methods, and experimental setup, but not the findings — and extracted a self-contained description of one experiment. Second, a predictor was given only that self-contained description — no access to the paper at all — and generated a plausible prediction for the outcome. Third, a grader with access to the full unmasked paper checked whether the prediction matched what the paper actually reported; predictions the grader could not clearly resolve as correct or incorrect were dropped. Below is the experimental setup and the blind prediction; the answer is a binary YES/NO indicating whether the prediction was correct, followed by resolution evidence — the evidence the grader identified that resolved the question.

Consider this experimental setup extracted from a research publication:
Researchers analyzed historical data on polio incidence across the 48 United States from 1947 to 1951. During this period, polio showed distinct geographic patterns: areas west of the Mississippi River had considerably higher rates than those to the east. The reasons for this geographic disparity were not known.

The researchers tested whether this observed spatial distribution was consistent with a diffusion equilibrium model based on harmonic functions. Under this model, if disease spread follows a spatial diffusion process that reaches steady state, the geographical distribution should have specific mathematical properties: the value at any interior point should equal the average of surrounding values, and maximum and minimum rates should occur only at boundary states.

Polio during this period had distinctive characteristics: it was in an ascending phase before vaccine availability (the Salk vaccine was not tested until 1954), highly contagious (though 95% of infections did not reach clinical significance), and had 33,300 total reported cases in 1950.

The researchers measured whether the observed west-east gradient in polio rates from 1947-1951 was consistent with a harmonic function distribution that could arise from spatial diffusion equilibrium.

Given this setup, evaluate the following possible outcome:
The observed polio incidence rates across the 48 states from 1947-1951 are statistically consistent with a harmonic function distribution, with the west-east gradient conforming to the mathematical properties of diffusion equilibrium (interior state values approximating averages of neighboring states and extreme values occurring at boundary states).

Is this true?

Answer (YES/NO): NO